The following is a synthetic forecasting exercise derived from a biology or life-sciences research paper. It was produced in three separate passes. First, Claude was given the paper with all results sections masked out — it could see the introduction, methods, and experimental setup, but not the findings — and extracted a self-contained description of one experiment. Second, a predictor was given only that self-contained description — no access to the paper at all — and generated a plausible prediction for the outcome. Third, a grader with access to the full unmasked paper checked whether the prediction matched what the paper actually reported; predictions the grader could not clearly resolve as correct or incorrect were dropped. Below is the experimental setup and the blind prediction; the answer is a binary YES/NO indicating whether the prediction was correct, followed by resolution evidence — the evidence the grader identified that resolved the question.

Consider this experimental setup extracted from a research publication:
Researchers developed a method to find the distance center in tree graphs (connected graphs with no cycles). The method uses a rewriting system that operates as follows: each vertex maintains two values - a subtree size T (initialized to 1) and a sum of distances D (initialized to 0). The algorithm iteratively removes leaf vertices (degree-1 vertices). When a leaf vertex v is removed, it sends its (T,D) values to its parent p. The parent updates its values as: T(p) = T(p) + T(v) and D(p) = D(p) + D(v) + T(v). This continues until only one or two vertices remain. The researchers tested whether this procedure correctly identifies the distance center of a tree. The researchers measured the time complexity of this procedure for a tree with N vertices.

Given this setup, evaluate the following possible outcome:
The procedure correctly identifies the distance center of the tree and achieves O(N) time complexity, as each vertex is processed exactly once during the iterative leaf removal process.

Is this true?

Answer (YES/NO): YES